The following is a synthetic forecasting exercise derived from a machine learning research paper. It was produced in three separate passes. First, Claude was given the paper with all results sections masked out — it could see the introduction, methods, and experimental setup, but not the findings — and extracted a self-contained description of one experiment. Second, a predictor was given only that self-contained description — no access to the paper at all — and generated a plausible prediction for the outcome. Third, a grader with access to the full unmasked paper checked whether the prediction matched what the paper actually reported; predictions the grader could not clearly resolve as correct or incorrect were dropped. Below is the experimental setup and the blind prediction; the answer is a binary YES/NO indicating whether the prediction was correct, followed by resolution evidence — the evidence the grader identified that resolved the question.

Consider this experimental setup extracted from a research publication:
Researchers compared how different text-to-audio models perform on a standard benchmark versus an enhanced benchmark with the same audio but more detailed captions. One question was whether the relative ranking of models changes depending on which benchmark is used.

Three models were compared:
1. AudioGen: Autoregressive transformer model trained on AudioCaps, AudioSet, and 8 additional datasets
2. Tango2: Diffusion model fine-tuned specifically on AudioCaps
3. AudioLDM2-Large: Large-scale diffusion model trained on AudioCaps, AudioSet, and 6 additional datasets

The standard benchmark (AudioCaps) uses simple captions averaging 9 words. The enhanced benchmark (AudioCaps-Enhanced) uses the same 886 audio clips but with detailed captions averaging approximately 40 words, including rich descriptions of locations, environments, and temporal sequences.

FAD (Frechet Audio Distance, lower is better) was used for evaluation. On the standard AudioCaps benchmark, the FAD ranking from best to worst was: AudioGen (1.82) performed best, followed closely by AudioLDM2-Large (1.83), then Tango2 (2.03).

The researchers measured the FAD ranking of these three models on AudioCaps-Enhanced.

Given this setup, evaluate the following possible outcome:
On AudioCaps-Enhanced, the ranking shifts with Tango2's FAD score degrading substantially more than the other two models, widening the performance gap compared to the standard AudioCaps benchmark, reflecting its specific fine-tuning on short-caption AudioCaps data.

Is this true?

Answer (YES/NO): NO